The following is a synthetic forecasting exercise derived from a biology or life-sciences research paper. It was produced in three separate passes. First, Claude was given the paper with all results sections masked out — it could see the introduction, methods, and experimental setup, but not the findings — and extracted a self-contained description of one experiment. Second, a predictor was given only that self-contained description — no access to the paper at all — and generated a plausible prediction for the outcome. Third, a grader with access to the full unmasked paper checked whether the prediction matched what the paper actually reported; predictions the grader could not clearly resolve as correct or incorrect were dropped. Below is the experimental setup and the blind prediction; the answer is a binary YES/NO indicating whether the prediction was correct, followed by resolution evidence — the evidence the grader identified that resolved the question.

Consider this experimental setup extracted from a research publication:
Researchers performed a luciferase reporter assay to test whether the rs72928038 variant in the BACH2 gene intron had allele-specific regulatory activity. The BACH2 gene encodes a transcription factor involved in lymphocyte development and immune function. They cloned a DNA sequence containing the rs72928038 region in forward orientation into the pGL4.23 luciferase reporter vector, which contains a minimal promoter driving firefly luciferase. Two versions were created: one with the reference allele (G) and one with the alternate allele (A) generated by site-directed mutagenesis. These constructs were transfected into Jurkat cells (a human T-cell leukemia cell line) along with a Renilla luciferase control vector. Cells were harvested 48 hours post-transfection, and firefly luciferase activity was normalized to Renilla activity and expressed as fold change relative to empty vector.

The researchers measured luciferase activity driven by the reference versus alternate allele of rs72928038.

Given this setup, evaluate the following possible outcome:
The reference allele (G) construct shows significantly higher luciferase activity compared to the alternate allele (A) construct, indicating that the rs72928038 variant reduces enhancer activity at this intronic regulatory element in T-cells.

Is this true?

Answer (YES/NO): YES